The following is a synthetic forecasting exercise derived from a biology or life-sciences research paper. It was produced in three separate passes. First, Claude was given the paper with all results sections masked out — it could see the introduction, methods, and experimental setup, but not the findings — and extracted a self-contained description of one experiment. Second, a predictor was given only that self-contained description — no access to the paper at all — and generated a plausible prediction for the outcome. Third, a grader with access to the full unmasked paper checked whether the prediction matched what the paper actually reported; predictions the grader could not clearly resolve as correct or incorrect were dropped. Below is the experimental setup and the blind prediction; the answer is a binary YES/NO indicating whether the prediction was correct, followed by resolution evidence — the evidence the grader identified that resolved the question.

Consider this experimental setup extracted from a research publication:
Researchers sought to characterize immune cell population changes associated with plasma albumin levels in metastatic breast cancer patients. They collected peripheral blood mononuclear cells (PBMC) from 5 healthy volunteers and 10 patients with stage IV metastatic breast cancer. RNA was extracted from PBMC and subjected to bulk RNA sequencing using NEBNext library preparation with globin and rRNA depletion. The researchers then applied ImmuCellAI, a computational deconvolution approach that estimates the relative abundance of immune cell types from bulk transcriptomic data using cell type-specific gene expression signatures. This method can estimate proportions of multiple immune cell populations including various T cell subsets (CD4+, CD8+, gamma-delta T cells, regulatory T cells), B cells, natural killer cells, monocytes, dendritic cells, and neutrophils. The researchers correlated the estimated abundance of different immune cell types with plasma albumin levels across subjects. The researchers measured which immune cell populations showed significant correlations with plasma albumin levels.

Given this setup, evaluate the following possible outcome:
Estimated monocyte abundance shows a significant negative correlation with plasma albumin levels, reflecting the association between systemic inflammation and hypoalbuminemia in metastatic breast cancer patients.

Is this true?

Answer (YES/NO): NO